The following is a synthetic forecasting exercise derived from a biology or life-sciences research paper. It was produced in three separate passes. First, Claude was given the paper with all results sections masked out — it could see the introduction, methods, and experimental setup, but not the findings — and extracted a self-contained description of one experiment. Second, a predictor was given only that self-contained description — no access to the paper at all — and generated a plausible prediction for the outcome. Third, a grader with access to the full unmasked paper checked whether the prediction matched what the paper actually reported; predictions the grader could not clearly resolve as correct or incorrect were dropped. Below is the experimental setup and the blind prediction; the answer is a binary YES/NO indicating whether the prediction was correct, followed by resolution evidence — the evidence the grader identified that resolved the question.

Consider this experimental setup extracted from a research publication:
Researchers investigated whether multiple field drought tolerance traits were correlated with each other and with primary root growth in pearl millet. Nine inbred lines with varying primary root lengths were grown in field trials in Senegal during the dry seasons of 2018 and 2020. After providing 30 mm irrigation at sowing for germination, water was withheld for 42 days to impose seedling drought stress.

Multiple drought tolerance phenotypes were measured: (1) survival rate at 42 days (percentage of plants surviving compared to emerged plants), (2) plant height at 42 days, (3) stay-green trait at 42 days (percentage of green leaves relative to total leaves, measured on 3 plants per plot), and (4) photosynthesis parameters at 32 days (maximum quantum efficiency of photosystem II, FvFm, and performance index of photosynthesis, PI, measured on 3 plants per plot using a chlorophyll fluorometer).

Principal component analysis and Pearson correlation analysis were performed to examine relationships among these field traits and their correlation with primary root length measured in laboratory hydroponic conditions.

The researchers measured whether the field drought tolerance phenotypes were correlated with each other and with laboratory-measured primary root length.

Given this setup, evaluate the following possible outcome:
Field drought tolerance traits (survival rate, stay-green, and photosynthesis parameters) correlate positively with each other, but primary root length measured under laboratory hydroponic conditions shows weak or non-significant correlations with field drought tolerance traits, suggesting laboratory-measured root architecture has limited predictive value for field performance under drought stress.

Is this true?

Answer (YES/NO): NO